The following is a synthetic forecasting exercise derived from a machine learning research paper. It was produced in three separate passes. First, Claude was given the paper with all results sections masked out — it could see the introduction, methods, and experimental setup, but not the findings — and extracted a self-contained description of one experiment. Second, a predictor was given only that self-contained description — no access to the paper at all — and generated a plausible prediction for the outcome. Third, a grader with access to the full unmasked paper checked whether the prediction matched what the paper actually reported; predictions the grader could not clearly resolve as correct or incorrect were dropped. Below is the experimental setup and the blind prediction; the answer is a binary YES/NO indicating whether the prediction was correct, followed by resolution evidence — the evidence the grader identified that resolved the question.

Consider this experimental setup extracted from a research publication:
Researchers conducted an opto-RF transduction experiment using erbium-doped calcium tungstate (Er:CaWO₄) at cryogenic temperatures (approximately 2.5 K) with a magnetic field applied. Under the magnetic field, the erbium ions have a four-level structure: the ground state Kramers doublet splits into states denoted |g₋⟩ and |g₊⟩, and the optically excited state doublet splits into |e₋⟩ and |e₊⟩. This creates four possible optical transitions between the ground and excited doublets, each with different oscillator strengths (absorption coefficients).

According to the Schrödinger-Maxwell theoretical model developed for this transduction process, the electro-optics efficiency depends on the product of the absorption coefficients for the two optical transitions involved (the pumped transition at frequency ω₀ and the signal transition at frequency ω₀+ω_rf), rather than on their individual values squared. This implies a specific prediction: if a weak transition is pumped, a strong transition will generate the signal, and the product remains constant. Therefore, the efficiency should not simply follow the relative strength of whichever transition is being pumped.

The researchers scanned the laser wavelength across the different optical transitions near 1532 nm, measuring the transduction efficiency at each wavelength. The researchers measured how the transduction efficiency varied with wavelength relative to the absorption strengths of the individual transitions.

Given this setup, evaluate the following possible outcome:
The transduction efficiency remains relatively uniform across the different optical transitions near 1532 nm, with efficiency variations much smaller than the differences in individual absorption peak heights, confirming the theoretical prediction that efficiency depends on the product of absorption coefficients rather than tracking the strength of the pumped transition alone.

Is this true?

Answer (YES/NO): YES